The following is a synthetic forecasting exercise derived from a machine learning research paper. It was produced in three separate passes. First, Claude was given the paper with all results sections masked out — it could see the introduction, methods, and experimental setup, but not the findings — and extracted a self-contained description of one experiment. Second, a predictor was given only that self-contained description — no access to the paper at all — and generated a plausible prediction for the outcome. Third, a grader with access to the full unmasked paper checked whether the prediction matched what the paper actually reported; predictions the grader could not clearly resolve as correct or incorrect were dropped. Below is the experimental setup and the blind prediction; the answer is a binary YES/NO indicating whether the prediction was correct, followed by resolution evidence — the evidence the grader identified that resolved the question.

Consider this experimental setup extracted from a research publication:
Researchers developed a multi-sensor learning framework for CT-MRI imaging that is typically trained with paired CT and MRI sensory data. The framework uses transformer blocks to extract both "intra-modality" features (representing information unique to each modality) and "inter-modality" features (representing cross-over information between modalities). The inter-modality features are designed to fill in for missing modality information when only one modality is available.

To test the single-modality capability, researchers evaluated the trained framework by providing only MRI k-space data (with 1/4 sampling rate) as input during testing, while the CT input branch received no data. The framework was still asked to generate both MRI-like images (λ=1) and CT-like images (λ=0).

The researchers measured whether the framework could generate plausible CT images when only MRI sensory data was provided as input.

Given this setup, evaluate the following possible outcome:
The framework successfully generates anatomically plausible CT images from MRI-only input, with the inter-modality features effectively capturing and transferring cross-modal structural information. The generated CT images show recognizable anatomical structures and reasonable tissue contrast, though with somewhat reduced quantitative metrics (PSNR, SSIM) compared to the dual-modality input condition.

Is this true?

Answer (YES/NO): YES